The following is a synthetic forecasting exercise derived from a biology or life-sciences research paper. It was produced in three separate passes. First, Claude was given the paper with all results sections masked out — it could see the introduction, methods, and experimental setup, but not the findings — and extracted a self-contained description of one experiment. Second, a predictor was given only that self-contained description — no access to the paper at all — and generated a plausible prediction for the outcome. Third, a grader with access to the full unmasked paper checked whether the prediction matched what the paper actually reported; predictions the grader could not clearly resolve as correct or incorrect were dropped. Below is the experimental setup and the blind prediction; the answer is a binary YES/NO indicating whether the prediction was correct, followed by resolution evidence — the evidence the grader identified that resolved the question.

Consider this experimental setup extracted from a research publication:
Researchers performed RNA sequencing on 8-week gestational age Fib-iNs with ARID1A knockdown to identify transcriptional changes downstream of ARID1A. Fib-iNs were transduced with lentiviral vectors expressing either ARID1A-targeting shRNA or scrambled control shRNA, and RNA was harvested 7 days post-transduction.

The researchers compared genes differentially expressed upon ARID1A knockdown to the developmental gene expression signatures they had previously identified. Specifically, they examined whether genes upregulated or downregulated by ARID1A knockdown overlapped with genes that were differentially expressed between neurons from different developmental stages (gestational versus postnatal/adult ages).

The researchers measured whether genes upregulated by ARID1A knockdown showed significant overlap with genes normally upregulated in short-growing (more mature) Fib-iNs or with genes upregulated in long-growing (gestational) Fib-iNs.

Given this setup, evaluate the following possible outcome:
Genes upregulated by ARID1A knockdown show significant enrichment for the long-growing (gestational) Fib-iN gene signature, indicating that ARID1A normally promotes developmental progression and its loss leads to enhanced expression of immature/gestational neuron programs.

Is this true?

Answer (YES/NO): NO